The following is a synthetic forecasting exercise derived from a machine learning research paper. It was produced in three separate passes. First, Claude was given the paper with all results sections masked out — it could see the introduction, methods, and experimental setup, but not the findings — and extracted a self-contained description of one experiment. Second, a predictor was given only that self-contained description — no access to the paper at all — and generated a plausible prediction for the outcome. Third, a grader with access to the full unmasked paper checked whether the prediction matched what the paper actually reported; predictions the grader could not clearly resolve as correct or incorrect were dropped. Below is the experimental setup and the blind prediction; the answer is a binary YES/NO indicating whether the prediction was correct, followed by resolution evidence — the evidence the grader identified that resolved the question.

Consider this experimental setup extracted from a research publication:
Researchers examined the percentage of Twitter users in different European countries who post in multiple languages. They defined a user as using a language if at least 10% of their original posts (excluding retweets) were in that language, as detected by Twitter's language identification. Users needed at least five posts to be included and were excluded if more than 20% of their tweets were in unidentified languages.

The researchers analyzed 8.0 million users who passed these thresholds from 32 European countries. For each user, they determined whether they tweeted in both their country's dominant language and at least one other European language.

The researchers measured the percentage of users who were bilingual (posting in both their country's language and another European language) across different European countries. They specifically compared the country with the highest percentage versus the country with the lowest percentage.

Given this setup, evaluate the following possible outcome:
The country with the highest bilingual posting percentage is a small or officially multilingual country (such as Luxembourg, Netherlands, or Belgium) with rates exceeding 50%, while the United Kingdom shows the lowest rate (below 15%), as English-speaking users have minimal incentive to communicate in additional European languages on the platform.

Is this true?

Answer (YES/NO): NO